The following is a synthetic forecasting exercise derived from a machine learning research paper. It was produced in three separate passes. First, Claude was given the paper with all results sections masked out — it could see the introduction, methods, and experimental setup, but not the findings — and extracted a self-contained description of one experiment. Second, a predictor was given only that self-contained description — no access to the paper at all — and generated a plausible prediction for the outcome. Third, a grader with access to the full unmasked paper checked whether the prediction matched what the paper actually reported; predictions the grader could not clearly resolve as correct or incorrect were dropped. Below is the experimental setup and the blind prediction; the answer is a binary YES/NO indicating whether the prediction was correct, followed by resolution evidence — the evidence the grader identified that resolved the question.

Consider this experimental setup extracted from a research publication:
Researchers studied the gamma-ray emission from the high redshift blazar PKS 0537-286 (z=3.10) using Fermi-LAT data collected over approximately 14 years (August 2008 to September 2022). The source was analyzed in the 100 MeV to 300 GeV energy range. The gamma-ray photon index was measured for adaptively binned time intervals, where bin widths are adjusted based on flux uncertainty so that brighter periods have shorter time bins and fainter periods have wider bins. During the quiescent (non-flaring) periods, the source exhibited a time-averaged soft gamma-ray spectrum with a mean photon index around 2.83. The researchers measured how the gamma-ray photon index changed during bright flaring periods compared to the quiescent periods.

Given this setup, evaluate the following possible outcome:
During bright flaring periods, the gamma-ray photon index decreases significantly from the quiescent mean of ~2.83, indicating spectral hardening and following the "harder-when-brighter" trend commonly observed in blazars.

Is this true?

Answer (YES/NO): YES